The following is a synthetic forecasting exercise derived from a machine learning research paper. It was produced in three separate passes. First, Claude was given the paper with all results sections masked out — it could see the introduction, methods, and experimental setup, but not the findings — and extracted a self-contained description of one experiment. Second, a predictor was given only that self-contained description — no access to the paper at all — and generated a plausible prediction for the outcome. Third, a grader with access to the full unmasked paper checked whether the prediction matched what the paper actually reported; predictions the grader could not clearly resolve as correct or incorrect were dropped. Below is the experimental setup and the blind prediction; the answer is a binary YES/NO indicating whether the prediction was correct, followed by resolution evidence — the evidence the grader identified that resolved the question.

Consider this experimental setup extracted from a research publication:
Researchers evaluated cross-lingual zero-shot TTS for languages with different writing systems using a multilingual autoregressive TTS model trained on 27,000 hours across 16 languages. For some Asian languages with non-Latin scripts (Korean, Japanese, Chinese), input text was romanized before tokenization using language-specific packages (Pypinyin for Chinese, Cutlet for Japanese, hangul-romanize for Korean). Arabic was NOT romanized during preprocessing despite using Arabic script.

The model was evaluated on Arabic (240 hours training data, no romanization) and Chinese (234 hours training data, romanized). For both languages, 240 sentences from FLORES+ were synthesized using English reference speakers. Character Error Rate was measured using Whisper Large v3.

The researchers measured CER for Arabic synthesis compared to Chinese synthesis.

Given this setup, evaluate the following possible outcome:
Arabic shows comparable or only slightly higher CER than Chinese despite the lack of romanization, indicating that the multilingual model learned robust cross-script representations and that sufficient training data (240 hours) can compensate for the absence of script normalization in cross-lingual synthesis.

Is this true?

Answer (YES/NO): NO